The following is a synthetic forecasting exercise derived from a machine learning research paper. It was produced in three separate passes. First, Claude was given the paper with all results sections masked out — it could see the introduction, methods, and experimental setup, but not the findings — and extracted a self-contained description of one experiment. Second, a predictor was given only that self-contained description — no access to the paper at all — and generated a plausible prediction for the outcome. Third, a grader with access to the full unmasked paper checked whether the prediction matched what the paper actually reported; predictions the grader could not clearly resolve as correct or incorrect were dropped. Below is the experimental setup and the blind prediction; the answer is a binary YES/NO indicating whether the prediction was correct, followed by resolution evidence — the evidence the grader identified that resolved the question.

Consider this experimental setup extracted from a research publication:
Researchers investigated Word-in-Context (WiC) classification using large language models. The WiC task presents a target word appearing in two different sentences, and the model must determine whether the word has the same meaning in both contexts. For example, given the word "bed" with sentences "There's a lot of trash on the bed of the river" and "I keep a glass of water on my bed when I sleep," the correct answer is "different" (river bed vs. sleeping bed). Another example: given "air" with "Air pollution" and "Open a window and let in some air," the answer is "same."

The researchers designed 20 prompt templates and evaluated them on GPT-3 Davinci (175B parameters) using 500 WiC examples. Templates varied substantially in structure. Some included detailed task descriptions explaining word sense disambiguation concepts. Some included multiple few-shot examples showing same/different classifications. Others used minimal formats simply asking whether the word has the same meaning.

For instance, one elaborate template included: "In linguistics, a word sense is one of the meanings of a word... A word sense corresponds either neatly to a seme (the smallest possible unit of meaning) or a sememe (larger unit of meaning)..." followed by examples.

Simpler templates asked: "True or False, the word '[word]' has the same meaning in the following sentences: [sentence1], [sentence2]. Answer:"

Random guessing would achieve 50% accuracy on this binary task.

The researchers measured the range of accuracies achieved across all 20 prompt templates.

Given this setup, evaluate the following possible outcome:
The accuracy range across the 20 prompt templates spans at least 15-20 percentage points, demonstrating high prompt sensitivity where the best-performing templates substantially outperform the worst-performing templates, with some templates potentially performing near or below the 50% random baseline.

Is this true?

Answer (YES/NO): NO